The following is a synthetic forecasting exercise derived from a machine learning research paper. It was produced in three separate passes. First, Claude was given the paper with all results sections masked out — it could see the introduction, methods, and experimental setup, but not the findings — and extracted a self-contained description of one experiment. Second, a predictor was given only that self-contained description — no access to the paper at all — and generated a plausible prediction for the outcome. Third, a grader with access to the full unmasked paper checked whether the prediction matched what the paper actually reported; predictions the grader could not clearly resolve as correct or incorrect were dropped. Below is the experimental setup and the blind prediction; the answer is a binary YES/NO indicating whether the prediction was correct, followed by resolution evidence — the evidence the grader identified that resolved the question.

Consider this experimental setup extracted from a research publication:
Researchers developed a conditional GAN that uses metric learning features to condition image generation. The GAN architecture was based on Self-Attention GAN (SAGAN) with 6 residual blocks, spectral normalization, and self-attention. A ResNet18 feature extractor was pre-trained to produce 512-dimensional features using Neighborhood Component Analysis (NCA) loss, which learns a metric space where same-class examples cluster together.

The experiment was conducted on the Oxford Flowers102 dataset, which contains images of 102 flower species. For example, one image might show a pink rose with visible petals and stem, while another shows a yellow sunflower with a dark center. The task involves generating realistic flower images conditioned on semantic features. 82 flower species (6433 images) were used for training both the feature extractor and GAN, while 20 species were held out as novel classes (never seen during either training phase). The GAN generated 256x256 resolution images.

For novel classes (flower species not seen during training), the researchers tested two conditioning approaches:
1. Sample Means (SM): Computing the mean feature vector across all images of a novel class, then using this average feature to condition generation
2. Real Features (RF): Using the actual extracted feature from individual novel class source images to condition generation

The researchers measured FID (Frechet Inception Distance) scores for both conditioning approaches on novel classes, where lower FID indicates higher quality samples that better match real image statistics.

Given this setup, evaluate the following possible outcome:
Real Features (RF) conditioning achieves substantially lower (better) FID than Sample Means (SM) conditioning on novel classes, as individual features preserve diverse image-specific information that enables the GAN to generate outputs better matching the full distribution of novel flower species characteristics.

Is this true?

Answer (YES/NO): NO